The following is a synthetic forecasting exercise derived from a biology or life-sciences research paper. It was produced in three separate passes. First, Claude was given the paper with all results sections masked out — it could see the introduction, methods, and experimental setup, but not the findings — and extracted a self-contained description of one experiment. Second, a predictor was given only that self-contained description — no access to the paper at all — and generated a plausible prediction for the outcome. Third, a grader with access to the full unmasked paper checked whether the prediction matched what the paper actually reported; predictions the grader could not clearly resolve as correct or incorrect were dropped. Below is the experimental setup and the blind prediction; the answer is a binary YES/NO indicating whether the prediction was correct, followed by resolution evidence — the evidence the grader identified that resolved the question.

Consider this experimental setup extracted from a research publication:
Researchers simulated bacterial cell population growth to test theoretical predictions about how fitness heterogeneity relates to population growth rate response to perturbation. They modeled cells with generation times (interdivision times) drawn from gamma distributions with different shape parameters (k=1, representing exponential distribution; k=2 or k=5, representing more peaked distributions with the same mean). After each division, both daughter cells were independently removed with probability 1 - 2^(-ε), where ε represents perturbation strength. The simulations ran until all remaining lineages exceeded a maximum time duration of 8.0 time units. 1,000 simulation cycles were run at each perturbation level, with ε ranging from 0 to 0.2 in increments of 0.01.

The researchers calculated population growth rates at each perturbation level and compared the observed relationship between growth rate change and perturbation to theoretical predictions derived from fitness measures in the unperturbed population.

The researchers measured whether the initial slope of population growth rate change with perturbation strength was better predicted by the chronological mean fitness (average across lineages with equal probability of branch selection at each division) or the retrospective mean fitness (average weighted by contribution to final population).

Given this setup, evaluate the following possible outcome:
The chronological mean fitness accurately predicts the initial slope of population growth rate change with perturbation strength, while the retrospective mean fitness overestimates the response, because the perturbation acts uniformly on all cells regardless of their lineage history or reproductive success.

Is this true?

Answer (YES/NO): NO